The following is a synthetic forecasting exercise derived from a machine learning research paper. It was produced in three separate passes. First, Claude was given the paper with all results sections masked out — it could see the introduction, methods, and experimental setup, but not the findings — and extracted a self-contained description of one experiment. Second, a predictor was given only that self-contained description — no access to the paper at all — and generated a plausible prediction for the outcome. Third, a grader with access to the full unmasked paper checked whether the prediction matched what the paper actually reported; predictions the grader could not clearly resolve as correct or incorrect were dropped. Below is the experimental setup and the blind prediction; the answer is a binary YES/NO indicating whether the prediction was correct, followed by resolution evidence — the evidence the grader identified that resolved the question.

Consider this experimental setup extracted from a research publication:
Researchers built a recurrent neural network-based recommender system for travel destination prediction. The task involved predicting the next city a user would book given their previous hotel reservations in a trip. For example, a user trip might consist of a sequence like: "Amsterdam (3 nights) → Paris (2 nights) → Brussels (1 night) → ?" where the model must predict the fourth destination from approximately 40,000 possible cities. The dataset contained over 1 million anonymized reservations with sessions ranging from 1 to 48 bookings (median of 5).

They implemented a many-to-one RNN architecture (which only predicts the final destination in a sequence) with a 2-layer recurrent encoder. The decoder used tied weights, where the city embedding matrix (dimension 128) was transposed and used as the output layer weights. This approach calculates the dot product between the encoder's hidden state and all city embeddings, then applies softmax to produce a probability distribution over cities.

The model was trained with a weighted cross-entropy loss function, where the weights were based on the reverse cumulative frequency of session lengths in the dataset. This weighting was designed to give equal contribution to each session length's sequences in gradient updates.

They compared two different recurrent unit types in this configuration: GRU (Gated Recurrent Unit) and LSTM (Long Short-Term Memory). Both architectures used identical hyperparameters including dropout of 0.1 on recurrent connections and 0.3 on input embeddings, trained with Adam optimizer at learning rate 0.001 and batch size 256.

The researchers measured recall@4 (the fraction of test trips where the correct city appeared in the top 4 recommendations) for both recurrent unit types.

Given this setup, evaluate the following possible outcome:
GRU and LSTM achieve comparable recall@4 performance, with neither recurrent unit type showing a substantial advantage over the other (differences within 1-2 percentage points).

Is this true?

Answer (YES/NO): YES